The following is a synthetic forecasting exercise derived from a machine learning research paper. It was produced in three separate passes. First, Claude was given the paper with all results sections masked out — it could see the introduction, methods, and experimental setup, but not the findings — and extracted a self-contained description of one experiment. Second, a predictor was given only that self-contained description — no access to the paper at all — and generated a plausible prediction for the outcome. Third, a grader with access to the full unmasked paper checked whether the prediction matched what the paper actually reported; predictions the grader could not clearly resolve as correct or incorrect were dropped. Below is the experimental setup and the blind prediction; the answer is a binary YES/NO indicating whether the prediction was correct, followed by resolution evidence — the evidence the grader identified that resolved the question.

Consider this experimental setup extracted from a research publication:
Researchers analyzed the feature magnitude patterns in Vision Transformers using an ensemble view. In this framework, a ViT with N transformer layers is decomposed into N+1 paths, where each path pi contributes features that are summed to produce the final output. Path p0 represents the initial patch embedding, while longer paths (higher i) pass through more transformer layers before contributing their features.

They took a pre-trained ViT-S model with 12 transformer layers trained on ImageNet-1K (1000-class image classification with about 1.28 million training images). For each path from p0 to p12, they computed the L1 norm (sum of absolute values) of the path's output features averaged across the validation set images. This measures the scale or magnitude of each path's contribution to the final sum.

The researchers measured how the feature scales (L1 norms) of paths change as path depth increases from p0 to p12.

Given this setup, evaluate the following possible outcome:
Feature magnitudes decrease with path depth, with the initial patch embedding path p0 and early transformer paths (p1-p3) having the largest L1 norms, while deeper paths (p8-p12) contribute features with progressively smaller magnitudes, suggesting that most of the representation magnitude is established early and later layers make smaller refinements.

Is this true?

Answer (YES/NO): NO